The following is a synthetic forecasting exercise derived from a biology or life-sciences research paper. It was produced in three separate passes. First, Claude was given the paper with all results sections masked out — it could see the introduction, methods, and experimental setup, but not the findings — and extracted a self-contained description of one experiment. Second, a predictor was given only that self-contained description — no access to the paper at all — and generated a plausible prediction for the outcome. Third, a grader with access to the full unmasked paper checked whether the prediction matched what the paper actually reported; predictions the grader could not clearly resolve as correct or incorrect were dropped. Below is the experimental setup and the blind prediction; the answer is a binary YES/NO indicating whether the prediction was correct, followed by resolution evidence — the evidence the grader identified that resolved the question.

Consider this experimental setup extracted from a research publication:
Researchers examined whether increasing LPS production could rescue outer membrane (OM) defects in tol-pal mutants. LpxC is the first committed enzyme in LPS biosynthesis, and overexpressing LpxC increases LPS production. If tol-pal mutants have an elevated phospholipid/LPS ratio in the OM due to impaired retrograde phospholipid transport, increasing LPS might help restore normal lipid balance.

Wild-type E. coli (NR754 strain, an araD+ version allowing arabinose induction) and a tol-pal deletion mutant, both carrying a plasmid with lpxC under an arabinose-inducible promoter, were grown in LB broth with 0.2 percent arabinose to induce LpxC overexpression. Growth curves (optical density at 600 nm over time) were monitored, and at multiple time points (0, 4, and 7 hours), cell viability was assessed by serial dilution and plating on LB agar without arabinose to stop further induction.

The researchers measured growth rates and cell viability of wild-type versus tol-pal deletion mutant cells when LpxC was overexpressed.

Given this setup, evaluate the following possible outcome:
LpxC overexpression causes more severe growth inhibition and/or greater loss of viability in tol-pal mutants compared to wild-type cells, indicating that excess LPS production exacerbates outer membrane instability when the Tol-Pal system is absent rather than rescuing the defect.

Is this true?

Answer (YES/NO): NO